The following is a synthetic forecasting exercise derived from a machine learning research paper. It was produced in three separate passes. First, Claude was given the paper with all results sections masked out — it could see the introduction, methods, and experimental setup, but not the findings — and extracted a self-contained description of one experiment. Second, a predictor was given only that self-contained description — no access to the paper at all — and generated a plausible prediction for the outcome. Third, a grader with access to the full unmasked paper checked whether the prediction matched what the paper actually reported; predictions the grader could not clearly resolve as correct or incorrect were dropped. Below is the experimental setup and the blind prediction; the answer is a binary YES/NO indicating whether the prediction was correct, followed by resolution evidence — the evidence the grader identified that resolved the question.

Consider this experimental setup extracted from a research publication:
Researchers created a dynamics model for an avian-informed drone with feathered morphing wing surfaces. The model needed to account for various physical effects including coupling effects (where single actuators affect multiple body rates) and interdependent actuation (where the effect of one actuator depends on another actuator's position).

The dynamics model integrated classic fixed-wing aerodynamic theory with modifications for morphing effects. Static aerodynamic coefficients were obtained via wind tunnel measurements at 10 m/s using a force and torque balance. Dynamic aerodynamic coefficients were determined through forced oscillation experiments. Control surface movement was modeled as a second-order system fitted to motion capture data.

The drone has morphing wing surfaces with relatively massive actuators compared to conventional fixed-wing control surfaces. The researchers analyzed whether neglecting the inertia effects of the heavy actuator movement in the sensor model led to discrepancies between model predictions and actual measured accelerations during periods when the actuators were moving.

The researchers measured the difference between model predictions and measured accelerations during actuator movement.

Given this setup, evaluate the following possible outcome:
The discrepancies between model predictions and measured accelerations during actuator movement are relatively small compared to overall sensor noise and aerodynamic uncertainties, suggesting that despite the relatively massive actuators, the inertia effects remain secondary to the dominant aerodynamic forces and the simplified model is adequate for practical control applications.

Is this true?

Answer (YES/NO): NO